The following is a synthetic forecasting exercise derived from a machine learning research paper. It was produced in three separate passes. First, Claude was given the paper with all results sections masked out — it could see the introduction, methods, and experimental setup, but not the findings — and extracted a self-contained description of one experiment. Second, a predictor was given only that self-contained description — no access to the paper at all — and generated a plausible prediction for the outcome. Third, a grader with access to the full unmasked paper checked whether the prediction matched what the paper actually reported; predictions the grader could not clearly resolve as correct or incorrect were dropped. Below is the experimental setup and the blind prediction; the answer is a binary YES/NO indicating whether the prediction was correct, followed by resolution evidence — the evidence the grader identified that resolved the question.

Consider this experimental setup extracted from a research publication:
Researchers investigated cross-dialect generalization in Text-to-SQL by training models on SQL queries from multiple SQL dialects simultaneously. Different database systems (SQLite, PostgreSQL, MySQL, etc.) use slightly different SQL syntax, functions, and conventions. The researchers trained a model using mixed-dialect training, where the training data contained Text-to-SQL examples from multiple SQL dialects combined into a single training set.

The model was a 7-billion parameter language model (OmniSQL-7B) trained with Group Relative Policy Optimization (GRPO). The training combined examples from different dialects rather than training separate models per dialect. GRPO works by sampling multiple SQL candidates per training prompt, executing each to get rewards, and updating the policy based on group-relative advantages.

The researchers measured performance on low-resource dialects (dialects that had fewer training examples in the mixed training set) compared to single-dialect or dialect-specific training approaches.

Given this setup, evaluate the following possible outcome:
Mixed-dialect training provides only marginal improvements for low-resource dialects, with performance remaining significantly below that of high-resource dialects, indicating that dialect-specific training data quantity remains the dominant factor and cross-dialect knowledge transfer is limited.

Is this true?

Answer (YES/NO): NO